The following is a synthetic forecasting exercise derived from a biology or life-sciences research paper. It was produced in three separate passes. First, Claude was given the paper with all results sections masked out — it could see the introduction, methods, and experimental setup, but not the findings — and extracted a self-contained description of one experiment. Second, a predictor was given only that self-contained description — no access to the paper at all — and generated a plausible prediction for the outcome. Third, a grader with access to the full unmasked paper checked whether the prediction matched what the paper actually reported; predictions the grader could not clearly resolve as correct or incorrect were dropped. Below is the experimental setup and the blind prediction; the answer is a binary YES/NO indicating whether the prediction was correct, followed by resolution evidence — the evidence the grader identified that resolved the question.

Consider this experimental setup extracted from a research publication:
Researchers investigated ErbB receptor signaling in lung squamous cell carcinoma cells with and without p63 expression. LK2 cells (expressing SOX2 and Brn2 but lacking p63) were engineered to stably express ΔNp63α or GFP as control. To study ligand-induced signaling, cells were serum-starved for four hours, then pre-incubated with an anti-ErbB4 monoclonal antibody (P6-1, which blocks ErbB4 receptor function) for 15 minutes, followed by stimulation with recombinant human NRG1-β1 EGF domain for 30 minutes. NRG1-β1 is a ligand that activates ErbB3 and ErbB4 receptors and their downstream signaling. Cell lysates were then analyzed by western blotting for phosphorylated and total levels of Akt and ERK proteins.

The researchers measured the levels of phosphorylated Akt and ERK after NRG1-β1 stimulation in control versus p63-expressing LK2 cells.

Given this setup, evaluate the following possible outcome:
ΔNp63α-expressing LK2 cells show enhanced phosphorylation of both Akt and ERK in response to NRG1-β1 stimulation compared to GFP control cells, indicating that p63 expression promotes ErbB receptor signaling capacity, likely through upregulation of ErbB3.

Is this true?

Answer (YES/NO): NO